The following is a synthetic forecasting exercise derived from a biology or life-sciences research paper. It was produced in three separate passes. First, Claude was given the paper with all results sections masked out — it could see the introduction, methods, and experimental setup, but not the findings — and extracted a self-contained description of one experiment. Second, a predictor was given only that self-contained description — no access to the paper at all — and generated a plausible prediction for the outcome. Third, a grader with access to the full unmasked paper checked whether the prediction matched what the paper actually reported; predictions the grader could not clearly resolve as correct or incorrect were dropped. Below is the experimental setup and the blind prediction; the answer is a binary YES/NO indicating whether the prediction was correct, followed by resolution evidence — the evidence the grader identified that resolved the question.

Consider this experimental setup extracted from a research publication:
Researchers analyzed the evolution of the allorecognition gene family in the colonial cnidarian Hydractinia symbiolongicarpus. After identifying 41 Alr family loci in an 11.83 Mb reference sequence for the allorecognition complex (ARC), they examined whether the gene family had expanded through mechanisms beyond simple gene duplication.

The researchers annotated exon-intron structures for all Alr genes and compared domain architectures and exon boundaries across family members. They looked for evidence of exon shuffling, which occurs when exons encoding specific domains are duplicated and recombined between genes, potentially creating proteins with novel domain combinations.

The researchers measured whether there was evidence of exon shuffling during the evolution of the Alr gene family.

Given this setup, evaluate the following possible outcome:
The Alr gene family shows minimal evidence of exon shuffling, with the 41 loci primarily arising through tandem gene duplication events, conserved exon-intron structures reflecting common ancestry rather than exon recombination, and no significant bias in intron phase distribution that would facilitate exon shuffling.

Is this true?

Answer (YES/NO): NO